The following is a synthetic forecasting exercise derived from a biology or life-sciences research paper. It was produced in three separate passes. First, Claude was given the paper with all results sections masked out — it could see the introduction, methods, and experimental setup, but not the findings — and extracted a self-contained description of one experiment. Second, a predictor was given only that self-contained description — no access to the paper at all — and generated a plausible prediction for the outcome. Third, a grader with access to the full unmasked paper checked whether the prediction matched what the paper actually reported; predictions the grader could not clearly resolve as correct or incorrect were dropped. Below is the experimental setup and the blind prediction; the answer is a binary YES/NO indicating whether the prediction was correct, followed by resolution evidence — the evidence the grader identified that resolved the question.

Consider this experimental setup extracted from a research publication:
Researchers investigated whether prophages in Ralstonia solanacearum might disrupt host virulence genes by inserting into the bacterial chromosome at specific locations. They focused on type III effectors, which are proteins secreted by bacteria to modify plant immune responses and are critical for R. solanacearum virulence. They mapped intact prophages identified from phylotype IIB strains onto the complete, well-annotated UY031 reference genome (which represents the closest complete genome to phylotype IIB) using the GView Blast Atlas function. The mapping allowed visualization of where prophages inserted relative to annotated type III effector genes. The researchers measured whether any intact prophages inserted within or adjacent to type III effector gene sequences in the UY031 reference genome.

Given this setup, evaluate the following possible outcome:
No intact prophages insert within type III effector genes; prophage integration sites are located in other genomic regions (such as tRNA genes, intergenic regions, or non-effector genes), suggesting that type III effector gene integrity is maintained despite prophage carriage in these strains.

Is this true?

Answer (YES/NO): NO